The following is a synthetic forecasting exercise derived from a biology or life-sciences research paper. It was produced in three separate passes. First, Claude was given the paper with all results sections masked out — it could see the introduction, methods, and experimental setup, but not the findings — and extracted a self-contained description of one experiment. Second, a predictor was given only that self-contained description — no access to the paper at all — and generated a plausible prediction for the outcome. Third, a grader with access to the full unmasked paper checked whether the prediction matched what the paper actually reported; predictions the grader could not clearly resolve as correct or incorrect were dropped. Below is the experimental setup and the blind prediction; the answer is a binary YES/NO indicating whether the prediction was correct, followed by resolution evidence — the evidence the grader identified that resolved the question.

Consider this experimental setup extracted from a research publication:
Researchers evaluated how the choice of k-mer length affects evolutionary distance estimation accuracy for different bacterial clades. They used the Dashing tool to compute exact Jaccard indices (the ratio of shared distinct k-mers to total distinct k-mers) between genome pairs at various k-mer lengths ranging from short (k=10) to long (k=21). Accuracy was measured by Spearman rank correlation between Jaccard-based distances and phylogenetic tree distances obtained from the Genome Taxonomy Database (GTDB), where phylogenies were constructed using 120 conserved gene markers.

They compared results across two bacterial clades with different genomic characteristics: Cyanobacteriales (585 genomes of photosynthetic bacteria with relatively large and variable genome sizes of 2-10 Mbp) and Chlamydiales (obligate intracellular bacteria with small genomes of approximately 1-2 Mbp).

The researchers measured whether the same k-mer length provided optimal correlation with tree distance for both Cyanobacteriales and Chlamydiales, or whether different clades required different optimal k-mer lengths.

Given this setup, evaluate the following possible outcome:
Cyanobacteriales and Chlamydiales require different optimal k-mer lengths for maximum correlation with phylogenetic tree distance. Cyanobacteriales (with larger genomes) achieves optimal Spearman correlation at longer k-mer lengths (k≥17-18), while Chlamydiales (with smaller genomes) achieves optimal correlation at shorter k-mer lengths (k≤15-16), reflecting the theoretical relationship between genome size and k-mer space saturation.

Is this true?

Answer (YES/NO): NO